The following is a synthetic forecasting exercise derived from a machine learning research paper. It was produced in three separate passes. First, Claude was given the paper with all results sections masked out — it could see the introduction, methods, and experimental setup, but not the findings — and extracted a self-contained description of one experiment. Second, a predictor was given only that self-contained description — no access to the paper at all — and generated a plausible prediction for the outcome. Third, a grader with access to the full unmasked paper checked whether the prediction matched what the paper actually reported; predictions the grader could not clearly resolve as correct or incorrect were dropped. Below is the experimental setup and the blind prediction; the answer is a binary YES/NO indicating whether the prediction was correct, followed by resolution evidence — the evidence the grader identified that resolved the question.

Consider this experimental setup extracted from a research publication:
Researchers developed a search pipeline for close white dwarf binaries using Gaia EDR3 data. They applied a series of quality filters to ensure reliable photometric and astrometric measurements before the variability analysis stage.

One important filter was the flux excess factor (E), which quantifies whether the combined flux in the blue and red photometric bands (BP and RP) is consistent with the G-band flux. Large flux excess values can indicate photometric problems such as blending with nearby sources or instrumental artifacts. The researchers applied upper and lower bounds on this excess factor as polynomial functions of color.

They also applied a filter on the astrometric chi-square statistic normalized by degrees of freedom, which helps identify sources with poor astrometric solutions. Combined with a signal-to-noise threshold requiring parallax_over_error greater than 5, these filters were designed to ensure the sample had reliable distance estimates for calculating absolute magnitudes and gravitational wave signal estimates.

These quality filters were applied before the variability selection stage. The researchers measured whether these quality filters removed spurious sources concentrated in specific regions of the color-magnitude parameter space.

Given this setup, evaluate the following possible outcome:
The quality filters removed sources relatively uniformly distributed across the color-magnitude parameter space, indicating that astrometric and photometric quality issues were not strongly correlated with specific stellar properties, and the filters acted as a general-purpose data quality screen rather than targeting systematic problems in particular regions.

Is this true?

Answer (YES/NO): NO